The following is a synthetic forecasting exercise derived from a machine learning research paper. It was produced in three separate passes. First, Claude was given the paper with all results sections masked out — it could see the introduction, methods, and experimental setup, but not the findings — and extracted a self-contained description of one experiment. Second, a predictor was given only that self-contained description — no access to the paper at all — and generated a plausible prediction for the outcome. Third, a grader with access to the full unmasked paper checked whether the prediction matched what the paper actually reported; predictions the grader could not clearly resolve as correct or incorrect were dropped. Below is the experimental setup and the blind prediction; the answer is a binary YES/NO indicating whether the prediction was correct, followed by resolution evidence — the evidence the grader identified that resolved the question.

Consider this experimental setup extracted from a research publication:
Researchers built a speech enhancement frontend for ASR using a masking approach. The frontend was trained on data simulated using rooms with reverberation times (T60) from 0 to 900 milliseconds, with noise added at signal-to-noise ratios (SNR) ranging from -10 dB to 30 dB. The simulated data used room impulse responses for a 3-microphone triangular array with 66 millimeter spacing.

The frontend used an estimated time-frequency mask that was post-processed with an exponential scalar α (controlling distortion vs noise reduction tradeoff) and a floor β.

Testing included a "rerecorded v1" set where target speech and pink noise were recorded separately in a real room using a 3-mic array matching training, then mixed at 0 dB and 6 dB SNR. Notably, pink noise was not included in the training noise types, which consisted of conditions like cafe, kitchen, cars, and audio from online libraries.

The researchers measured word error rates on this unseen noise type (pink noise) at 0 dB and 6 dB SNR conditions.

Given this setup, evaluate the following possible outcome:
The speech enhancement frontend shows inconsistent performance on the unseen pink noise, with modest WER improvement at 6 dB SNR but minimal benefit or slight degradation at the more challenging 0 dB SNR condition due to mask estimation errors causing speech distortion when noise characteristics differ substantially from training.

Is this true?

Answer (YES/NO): NO